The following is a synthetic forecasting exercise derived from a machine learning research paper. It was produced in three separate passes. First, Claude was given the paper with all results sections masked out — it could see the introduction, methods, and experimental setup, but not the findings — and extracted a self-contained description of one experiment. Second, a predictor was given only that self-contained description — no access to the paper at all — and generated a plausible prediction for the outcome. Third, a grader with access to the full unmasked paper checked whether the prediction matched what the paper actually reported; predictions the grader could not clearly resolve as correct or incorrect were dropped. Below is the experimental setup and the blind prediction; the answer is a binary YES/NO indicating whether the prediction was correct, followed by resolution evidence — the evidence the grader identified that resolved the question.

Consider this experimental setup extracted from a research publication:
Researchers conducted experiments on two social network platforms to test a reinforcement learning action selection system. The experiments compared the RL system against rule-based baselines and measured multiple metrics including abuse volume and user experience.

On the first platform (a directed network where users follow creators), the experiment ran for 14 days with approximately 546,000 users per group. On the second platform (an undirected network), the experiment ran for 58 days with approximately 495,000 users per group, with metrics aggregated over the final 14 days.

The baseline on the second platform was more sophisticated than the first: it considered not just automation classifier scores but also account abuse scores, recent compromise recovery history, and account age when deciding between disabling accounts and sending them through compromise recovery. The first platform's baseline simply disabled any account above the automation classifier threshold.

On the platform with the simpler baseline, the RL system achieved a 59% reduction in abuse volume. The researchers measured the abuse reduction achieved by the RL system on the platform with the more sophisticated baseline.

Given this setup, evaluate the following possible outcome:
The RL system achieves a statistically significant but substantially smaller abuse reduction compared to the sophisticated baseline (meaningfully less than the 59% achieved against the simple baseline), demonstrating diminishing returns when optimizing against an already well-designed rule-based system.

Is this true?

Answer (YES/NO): YES